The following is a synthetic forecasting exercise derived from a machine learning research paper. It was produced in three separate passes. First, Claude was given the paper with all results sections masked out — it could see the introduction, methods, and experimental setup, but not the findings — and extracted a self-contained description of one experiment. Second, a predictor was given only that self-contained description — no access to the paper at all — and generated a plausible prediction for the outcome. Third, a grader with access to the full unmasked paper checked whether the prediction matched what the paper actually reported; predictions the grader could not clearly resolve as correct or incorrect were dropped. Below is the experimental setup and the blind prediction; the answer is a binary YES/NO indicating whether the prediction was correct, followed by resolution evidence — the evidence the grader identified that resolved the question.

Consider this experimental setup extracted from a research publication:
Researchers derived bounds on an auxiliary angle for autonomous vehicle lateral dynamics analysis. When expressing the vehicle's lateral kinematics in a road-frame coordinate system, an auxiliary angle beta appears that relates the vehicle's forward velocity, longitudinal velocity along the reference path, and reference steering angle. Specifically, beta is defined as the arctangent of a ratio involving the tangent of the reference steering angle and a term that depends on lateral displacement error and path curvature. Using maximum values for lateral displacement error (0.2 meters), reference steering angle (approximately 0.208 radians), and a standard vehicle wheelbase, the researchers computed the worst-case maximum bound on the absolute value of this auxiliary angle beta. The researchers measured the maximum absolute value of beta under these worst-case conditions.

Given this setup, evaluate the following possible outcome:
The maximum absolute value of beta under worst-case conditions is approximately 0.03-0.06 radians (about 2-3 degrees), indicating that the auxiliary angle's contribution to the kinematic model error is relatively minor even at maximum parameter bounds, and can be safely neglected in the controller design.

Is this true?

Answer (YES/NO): NO